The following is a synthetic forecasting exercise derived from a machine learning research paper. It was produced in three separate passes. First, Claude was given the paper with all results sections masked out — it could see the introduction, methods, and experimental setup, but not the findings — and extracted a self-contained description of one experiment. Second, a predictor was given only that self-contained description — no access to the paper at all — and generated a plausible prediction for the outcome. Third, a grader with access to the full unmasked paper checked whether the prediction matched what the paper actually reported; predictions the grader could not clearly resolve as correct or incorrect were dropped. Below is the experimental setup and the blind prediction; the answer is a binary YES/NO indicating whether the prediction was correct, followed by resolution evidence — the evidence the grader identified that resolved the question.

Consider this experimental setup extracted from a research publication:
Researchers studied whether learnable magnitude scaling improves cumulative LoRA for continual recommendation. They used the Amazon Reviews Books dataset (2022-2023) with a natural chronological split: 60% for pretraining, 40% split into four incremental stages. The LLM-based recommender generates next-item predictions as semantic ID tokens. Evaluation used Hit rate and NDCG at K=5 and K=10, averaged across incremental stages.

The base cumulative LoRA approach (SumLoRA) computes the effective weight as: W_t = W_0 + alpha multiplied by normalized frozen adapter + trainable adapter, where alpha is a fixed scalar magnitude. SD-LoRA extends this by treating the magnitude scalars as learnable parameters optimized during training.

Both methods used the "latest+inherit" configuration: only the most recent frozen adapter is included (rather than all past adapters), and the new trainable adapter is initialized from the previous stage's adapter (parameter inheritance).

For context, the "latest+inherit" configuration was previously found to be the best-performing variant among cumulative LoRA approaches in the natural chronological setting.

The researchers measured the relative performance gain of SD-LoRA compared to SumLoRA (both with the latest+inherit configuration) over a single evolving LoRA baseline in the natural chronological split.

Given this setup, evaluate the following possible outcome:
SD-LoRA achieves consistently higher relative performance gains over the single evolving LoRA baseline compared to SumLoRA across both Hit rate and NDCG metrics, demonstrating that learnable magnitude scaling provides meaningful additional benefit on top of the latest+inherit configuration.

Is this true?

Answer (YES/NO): NO